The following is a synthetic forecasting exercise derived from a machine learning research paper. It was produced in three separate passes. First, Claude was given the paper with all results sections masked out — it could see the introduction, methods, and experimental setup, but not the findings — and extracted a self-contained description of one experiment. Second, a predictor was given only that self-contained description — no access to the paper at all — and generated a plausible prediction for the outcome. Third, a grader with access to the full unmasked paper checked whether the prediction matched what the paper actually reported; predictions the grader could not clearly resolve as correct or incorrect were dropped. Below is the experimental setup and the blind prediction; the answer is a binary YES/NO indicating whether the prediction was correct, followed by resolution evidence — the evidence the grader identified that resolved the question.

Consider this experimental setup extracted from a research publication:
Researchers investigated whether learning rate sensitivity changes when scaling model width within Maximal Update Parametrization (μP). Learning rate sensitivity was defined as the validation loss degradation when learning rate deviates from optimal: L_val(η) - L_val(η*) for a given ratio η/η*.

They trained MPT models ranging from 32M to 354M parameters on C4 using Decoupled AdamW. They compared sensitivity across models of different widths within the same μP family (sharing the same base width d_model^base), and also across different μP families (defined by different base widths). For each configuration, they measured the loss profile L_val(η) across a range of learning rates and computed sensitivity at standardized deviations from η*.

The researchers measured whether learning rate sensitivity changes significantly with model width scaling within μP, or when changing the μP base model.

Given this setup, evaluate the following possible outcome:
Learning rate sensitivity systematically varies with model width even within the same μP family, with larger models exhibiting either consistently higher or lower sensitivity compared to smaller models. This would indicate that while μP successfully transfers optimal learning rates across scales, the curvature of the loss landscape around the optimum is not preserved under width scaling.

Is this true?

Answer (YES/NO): NO